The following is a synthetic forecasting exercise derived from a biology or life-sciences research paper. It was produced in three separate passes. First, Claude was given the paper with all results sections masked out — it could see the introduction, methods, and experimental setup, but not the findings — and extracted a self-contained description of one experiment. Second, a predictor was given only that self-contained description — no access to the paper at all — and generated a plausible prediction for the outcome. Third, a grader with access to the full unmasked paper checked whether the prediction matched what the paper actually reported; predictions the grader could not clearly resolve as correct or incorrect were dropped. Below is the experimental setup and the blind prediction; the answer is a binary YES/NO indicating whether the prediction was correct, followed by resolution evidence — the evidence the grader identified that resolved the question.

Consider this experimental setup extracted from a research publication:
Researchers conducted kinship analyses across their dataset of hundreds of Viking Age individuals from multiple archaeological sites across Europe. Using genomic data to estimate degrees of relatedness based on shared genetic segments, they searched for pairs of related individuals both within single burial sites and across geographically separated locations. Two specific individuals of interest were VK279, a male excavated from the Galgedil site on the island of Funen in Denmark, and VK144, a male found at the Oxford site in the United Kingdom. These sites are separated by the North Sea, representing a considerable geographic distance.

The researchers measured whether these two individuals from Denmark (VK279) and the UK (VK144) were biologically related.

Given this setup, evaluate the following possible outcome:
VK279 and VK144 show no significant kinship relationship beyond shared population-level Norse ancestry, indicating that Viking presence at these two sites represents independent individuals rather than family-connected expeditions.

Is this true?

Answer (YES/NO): NO